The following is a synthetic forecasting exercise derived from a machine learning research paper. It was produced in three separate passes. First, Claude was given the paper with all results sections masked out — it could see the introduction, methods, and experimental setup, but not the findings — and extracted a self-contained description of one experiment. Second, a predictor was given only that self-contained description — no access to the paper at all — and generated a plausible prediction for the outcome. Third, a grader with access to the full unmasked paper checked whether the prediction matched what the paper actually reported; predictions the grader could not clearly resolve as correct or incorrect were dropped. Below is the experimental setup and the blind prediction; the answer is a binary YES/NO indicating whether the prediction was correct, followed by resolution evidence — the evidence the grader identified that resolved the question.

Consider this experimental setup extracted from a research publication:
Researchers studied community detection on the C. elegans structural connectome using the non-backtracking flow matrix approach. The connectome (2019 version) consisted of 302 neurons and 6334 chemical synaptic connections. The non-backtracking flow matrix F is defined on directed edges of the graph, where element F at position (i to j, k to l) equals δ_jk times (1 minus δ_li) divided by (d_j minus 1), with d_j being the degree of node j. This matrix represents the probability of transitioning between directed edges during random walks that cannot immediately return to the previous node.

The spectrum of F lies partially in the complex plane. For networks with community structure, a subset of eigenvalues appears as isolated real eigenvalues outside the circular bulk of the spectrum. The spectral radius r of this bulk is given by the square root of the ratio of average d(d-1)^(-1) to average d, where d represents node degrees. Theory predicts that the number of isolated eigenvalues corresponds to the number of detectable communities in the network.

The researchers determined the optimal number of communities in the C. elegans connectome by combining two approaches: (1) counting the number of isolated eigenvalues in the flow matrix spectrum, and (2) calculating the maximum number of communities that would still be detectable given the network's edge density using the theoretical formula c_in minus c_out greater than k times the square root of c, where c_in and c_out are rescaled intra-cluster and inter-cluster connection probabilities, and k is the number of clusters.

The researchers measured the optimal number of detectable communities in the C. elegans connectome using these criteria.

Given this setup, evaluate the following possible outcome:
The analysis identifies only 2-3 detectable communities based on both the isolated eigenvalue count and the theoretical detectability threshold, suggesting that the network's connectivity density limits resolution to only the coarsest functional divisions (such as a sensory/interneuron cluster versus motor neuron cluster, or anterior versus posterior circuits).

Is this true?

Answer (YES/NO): NO